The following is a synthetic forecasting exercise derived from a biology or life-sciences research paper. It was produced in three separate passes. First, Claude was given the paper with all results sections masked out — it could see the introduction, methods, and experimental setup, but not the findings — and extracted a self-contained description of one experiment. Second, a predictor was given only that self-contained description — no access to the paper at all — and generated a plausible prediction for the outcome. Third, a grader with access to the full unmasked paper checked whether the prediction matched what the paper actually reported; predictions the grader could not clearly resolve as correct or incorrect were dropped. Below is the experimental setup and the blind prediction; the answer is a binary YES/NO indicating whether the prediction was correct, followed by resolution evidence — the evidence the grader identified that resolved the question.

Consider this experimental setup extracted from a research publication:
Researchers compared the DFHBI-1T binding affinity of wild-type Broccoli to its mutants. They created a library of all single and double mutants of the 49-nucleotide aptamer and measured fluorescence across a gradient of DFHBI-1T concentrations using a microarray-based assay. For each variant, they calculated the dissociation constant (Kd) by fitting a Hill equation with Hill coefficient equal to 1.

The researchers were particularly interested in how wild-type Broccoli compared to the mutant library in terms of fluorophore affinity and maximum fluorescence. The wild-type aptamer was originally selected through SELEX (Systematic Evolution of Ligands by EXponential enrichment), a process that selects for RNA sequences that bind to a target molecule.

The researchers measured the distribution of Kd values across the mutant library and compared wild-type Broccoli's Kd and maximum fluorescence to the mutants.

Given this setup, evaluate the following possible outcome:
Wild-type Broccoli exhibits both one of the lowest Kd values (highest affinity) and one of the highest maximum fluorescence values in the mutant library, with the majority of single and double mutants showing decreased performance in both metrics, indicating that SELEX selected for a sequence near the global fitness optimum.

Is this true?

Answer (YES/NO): NO